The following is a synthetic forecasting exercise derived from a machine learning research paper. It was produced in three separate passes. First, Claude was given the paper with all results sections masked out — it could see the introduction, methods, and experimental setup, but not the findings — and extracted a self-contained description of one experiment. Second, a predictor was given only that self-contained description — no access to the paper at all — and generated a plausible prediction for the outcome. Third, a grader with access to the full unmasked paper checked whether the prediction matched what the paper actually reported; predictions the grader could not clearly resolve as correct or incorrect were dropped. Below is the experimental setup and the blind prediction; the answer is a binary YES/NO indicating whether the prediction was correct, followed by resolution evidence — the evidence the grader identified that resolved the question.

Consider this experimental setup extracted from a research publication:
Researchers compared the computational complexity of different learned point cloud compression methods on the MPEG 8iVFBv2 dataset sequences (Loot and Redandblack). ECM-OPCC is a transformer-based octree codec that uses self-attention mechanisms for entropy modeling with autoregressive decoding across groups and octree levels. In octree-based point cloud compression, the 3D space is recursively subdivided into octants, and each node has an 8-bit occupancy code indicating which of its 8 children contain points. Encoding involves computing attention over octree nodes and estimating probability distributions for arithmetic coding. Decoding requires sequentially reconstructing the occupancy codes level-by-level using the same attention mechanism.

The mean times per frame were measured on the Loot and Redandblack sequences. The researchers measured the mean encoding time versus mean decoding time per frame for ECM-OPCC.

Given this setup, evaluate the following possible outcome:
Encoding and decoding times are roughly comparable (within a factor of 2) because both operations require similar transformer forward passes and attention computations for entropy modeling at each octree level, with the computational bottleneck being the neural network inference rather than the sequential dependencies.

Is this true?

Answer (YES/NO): NO